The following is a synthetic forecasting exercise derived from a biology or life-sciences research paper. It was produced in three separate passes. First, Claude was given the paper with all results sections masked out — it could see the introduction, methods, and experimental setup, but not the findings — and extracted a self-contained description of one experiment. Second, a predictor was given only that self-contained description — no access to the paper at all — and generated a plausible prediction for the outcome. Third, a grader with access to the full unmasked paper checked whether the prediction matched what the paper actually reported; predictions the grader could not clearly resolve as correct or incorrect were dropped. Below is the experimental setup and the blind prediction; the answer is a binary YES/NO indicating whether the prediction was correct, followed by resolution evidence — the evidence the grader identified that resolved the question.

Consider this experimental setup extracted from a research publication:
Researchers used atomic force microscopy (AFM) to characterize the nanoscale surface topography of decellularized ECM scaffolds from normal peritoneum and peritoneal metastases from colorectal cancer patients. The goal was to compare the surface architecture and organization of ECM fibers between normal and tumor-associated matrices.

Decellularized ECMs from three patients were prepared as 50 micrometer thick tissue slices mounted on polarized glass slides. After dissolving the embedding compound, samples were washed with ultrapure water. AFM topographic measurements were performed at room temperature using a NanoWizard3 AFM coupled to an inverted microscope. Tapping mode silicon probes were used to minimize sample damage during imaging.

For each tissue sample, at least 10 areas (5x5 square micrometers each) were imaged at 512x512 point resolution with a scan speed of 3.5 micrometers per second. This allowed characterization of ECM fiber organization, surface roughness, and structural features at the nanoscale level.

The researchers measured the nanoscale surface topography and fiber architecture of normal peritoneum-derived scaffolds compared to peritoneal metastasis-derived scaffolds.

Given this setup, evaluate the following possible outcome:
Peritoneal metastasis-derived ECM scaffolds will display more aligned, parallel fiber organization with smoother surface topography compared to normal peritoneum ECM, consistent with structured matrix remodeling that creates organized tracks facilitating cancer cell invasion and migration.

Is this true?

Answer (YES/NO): NO